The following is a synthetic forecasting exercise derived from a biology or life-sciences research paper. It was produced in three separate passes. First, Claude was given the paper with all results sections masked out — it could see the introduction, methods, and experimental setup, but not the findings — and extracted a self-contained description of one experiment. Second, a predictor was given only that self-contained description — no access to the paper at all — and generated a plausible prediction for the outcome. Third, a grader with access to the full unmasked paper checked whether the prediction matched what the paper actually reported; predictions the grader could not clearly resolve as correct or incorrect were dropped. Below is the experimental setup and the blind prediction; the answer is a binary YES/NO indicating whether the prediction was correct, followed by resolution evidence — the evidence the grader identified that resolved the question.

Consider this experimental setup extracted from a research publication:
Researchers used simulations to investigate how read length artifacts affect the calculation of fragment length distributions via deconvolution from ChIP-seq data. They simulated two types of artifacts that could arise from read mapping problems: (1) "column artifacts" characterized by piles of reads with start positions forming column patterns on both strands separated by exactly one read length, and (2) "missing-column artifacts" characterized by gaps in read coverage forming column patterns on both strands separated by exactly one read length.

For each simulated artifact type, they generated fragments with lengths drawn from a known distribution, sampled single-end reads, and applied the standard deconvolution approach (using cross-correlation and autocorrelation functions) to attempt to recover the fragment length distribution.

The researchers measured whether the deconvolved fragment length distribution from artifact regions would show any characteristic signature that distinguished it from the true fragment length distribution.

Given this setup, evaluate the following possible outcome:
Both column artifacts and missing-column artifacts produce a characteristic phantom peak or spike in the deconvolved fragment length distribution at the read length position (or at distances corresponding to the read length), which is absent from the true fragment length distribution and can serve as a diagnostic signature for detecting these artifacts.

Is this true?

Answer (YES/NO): YES